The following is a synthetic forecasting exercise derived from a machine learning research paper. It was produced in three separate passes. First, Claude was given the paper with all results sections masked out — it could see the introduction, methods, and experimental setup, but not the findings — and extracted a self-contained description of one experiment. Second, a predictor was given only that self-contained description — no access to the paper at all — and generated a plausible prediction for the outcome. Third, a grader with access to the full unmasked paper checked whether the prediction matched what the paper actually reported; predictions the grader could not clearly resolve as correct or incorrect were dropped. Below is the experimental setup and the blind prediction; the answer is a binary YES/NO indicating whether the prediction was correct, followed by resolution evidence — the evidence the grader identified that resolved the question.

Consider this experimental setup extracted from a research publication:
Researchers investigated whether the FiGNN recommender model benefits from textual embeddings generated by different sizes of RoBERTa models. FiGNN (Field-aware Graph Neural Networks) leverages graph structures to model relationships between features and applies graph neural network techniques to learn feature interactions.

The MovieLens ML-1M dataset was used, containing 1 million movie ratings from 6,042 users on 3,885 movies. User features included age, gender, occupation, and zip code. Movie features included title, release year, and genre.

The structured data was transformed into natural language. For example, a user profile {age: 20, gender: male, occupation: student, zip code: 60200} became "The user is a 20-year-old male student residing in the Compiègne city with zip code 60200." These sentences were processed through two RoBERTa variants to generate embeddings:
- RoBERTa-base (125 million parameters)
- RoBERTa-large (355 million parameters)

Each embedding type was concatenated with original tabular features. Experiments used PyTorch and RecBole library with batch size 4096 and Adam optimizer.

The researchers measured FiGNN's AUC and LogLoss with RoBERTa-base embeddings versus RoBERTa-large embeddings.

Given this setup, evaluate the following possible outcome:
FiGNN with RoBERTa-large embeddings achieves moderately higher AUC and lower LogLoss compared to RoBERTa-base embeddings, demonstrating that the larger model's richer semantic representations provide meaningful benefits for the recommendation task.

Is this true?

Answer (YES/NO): NO